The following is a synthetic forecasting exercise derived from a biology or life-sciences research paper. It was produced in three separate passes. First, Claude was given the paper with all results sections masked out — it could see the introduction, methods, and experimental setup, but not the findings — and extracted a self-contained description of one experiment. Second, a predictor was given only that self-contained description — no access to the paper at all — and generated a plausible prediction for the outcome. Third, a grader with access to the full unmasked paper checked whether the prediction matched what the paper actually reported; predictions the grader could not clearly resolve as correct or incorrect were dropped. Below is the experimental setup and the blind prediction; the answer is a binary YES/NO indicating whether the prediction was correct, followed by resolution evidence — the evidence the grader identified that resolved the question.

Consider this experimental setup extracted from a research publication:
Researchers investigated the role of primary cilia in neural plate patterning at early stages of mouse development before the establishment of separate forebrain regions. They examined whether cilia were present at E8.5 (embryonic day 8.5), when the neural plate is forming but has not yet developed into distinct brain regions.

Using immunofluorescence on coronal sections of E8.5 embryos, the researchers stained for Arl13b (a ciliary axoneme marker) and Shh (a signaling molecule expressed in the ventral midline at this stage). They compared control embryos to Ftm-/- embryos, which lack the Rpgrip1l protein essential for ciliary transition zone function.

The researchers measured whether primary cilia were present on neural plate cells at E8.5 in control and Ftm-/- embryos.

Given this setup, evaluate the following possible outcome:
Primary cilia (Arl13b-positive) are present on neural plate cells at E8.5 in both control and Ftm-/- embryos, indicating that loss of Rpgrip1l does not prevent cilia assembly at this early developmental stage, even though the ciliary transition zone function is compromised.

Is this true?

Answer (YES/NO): NO